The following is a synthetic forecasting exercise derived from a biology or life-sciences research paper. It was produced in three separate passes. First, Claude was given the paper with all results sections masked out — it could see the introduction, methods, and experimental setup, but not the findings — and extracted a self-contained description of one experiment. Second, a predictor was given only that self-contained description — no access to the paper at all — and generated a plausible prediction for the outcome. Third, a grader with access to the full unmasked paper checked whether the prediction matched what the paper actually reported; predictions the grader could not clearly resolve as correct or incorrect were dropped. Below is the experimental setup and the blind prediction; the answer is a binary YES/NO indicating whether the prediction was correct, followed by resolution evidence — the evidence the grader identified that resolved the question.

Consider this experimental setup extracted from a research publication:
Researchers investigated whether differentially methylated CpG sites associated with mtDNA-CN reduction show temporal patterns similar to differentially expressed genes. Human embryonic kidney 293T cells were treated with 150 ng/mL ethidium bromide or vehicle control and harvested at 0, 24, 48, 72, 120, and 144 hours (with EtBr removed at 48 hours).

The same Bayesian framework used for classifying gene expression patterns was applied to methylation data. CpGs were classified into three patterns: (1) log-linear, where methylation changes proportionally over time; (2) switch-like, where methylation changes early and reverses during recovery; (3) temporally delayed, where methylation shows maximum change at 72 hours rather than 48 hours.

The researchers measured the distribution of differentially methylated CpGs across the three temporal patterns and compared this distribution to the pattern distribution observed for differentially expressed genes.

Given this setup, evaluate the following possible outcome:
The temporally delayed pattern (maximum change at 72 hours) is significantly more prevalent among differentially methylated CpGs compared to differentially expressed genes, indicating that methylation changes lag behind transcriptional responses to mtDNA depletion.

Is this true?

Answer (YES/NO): NO